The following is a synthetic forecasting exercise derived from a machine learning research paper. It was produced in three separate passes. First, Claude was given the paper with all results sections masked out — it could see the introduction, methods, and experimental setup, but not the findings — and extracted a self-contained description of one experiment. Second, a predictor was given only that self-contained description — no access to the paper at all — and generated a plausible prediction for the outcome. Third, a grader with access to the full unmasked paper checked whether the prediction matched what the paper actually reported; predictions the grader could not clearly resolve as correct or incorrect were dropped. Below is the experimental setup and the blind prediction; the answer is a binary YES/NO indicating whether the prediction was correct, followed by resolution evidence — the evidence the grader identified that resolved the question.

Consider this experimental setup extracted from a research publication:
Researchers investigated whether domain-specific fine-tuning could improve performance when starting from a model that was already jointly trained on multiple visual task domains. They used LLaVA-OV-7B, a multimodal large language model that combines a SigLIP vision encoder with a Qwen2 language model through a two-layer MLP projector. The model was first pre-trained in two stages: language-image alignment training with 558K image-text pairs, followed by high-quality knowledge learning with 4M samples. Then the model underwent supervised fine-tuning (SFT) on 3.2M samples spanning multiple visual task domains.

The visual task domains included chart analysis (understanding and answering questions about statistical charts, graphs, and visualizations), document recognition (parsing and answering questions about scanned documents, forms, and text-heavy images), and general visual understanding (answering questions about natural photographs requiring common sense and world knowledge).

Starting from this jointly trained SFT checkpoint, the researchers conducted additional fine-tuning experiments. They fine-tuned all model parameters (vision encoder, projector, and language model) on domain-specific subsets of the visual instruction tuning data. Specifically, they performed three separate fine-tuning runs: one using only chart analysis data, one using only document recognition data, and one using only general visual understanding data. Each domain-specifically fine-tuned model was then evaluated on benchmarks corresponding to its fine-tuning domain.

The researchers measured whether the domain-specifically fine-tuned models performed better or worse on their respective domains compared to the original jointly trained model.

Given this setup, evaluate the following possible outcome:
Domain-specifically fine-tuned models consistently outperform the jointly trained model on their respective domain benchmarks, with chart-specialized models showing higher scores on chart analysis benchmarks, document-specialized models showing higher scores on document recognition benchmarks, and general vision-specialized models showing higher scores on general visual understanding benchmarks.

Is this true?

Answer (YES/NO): YES